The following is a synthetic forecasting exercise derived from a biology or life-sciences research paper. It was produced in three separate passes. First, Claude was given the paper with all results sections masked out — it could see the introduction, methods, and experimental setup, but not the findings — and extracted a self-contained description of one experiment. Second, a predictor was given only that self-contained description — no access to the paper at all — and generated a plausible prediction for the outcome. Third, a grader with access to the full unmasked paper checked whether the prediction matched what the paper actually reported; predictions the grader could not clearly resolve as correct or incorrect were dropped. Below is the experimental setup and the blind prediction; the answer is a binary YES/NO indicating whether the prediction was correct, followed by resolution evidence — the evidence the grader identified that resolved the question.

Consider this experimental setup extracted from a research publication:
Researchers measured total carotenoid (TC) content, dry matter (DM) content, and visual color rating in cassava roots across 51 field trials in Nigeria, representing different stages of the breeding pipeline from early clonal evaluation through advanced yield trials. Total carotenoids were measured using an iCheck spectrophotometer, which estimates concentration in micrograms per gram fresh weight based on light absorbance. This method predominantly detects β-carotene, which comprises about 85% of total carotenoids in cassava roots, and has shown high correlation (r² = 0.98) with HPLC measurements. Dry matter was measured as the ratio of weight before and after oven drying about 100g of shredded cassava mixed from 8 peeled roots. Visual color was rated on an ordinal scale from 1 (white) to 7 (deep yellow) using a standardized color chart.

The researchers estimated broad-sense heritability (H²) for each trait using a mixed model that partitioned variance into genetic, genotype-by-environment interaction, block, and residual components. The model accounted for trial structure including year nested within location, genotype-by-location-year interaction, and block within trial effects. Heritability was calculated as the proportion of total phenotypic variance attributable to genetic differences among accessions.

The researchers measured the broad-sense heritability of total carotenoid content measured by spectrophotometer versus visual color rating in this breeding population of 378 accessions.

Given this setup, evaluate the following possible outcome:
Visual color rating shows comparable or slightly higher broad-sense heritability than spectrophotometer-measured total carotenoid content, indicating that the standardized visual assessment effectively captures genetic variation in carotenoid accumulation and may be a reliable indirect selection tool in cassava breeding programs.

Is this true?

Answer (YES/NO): NO